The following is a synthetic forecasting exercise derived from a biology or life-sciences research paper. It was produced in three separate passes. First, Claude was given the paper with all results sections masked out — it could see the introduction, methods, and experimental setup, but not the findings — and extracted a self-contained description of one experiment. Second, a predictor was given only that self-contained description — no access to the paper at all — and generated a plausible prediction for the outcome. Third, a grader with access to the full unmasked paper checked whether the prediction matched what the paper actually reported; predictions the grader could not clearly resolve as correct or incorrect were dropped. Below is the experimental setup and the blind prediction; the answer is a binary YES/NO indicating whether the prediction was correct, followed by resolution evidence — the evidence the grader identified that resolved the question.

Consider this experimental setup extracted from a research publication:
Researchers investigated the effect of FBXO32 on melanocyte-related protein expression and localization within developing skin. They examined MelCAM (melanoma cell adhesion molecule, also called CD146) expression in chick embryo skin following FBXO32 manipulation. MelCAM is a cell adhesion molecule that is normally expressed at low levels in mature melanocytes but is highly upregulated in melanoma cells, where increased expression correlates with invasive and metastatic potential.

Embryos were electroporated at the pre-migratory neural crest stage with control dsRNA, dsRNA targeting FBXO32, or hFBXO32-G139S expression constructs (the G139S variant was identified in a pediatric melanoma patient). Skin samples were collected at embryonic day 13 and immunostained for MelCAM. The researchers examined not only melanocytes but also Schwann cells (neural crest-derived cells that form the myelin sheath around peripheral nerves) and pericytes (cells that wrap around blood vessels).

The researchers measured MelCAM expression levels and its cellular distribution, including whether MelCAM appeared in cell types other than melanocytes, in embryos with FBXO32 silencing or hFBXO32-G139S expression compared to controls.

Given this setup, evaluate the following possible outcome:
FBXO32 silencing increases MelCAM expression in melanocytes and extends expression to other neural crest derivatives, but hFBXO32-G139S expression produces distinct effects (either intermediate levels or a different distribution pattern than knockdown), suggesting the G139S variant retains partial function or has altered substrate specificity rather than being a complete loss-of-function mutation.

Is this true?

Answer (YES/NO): NO